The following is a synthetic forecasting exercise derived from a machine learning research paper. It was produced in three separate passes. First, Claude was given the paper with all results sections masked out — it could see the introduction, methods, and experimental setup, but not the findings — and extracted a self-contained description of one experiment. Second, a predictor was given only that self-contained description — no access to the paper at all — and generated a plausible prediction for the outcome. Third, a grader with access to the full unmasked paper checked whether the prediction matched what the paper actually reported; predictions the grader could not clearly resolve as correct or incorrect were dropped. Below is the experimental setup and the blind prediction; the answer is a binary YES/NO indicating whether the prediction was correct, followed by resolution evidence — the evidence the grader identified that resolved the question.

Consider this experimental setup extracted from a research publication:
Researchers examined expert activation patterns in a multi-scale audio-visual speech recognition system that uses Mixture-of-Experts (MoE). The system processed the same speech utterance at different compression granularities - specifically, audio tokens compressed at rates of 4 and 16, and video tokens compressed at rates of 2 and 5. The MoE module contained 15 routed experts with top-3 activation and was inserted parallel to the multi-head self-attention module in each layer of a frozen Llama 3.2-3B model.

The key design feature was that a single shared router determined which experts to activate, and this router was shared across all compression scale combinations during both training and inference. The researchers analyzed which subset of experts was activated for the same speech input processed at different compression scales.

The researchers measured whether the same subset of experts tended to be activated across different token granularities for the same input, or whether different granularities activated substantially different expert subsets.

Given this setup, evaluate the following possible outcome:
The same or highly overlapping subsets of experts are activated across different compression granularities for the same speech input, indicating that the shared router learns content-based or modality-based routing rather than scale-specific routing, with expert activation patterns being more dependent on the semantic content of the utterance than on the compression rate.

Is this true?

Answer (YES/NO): YES